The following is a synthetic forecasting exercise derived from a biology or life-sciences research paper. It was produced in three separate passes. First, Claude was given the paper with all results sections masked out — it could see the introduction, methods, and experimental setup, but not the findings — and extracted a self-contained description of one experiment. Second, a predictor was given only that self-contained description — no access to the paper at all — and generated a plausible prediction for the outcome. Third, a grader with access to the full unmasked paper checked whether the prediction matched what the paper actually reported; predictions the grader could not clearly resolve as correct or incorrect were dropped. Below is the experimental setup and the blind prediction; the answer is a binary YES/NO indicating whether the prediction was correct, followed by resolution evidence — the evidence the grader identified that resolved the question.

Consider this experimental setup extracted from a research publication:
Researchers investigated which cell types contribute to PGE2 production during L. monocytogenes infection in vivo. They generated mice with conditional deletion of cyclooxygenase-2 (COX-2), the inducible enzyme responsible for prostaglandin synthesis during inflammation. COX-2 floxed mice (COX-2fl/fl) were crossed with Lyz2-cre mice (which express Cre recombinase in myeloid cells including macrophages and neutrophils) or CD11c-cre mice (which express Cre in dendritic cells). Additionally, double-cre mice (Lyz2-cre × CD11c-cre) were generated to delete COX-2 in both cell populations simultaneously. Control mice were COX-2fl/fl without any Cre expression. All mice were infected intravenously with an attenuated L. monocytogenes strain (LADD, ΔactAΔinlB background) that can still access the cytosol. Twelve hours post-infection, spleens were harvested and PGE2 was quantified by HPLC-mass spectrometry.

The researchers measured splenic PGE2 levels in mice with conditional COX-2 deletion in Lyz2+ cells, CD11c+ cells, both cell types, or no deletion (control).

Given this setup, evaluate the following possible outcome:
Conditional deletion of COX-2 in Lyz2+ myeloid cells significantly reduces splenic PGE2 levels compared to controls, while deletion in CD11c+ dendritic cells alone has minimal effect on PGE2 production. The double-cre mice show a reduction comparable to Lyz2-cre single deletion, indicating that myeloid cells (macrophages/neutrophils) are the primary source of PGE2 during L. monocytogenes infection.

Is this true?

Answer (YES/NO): NO